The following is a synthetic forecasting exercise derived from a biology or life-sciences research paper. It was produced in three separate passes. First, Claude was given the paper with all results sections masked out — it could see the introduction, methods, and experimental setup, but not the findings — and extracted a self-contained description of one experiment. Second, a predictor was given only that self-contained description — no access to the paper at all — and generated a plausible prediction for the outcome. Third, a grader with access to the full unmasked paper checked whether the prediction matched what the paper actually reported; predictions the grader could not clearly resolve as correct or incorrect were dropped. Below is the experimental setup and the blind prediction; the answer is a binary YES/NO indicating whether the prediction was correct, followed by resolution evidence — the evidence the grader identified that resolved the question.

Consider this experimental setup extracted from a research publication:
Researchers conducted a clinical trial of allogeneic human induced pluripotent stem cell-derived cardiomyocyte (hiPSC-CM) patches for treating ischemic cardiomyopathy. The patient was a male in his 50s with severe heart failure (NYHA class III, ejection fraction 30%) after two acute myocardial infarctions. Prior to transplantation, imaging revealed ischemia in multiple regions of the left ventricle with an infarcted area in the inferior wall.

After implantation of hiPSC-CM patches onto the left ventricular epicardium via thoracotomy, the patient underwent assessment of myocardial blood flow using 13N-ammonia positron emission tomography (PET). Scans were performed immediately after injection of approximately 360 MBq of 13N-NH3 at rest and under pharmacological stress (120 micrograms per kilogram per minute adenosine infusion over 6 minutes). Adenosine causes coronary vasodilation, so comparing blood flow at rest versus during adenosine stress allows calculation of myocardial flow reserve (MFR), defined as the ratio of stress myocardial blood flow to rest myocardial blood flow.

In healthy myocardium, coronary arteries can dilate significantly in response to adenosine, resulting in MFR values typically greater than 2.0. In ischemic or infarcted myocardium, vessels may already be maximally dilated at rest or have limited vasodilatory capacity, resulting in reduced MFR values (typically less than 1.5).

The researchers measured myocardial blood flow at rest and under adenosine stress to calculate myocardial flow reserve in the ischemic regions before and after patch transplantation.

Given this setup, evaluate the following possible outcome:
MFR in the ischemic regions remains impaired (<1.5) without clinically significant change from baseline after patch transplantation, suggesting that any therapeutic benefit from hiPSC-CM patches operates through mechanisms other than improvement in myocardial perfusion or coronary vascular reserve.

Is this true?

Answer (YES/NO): NO